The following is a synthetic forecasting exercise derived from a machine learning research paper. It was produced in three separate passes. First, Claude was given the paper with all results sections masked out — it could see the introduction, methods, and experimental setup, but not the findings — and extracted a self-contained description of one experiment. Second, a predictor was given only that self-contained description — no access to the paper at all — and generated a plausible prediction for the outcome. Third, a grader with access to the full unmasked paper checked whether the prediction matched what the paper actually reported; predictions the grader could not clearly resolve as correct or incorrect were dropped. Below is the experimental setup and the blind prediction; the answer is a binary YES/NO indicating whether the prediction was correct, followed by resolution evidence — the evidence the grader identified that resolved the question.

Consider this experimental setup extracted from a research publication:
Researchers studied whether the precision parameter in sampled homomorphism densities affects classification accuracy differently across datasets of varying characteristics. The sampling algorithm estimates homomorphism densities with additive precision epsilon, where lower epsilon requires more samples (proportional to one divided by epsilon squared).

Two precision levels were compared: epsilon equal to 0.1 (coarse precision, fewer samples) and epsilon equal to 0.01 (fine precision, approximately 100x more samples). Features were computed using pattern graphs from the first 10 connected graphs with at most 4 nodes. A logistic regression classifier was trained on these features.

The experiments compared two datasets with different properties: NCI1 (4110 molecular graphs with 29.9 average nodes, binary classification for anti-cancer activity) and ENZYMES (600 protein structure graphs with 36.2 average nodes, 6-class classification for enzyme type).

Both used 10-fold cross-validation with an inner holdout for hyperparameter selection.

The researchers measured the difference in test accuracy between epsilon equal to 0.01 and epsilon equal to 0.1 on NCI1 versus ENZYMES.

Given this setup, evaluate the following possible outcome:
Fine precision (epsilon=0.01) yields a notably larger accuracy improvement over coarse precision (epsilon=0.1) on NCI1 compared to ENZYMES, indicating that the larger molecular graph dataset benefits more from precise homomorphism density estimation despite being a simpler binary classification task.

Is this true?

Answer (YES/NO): NO